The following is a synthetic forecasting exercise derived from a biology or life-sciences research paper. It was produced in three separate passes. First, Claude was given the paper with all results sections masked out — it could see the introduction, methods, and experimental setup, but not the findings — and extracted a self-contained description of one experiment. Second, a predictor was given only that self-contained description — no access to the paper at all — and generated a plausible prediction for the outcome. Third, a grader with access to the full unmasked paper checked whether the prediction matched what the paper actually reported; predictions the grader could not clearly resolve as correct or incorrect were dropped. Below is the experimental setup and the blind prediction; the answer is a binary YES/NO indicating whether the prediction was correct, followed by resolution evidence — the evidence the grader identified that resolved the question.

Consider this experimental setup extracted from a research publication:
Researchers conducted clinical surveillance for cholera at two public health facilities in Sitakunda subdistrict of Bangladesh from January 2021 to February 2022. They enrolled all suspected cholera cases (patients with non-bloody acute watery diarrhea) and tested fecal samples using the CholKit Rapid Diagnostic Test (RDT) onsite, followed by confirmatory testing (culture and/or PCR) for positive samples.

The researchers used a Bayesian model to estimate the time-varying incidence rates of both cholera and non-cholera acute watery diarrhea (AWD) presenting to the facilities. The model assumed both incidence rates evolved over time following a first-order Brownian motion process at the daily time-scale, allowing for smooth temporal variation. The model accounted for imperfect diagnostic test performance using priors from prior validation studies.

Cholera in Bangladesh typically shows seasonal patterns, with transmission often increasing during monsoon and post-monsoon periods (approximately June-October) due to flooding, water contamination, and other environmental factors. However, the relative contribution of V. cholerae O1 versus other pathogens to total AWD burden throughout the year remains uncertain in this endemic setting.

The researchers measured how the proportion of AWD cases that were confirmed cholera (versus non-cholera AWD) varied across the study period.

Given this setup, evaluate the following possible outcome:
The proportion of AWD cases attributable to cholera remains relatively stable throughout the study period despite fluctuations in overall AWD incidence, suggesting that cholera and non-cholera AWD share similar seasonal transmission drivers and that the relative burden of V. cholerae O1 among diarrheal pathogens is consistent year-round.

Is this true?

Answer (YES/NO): NO